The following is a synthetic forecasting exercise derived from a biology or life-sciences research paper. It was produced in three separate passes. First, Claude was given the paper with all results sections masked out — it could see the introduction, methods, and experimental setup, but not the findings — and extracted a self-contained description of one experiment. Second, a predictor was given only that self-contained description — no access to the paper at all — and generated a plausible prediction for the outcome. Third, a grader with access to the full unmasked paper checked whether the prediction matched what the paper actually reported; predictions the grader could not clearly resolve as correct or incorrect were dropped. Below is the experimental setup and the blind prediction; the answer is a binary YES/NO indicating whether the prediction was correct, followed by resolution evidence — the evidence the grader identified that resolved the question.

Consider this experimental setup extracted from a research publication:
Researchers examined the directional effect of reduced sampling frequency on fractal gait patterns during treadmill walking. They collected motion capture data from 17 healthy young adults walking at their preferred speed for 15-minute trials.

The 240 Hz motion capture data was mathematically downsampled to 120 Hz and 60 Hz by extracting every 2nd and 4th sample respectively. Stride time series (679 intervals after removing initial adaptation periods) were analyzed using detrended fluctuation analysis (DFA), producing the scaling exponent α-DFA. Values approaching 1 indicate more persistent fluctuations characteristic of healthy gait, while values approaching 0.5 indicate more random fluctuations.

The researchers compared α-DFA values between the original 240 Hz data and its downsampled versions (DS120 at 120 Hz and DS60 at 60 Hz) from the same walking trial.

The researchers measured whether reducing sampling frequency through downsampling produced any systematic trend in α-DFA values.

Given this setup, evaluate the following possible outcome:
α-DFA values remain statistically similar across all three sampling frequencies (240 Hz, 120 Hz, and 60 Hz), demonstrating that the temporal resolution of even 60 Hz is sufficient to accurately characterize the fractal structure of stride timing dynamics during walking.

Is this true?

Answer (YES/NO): YES